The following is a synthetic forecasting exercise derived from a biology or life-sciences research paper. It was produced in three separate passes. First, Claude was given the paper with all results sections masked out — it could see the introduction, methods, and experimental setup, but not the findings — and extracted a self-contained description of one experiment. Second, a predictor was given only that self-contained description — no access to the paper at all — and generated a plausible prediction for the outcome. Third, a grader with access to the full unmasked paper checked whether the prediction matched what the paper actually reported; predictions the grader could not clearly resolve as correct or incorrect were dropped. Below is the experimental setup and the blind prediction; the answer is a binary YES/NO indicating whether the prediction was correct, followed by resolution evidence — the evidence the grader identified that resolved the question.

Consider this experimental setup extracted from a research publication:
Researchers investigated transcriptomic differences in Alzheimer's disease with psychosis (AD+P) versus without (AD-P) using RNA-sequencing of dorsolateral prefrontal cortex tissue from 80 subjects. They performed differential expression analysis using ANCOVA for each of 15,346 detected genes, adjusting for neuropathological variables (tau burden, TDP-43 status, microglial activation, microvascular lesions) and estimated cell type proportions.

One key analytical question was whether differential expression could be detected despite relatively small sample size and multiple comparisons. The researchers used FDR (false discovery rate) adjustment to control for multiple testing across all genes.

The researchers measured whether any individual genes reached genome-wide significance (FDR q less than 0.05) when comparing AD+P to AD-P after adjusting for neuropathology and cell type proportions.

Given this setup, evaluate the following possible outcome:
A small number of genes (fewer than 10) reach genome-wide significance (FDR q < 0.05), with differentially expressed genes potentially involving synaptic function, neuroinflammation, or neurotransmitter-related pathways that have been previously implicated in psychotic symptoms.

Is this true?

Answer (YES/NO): NO